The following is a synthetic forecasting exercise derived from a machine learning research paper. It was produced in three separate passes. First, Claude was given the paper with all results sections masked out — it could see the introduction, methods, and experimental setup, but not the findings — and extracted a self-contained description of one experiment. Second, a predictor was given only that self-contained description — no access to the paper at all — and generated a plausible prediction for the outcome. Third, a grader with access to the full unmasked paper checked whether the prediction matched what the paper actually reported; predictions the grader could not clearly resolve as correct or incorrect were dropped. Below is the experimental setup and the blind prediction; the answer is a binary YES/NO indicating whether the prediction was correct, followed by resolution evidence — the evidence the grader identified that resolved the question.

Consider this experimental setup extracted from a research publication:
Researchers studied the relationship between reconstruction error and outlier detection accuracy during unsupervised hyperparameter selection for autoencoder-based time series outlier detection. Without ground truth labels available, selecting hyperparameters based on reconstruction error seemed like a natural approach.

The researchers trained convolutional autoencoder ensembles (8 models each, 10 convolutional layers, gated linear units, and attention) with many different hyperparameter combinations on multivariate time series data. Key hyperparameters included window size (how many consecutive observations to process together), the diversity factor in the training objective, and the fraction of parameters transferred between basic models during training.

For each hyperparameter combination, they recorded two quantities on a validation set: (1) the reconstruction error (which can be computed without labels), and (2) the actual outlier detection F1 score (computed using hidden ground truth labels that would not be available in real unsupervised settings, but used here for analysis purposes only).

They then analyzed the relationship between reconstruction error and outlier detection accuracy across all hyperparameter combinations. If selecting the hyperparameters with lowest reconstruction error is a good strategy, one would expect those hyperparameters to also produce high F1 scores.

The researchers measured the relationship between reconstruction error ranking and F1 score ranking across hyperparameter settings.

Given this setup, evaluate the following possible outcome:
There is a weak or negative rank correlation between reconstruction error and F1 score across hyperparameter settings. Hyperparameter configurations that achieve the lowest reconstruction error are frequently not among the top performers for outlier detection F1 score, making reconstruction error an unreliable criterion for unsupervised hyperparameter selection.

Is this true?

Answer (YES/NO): YES